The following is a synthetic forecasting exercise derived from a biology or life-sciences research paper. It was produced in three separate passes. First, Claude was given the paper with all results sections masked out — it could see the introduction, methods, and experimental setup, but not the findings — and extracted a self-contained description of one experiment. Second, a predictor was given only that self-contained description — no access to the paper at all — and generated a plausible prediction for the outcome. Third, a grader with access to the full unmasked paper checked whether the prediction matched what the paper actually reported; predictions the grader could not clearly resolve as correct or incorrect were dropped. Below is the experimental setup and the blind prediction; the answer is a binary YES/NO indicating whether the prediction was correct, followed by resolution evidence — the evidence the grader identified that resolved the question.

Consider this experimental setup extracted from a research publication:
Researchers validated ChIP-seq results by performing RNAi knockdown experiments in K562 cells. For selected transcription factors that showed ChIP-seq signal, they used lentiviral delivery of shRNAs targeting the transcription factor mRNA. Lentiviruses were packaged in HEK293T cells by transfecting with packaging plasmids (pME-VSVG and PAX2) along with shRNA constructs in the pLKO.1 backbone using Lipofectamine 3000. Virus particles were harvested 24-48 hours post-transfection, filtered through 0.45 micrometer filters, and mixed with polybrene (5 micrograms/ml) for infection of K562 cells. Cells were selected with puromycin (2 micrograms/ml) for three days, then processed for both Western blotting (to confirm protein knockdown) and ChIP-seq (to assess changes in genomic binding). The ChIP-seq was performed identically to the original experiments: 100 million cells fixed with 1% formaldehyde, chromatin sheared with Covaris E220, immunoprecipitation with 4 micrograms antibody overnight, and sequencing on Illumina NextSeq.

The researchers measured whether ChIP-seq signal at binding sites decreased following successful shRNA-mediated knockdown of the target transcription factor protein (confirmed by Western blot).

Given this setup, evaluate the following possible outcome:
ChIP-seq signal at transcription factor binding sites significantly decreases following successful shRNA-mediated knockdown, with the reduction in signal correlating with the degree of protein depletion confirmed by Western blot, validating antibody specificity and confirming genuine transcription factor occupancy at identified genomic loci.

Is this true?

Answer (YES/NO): YES